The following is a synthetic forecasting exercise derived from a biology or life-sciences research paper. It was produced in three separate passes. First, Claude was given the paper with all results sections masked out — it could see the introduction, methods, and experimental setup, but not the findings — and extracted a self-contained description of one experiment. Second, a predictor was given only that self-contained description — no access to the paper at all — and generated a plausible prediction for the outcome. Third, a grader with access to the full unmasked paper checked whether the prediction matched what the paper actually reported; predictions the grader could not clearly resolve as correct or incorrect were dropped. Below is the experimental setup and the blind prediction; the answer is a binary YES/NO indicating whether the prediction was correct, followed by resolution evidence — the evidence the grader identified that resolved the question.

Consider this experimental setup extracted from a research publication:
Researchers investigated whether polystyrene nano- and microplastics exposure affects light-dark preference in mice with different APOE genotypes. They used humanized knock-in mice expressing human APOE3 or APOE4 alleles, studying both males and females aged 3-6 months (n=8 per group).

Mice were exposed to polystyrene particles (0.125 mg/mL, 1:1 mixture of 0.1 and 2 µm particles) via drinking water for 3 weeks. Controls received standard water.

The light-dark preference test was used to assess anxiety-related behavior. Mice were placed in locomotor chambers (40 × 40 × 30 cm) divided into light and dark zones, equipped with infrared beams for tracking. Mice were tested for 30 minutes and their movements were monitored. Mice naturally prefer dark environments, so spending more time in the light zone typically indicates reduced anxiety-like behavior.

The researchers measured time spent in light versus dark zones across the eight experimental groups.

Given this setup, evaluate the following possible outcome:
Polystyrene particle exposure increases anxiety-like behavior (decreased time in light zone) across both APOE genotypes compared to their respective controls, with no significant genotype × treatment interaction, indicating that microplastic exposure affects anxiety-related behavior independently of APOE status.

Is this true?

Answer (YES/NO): NO